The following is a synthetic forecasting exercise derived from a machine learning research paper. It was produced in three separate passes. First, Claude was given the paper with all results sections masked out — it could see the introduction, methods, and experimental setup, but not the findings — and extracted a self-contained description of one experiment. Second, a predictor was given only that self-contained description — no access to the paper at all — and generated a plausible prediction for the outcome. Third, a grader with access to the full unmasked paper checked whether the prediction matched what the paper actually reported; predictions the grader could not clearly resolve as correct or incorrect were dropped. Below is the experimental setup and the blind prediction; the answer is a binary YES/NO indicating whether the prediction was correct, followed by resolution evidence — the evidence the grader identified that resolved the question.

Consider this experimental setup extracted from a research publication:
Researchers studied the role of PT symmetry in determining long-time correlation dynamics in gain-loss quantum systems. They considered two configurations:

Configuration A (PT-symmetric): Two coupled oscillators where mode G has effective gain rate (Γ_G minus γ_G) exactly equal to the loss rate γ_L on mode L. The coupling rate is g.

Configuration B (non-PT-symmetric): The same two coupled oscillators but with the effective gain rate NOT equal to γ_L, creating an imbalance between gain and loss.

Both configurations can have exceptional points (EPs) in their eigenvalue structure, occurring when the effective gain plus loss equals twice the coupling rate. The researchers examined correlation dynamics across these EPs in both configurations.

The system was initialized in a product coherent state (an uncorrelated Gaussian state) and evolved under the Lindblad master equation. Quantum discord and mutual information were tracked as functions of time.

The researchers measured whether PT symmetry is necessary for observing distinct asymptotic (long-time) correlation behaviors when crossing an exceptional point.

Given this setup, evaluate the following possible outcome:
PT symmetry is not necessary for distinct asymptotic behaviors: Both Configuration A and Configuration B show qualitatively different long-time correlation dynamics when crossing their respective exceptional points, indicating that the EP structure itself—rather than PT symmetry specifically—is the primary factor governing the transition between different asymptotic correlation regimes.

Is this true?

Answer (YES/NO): NO